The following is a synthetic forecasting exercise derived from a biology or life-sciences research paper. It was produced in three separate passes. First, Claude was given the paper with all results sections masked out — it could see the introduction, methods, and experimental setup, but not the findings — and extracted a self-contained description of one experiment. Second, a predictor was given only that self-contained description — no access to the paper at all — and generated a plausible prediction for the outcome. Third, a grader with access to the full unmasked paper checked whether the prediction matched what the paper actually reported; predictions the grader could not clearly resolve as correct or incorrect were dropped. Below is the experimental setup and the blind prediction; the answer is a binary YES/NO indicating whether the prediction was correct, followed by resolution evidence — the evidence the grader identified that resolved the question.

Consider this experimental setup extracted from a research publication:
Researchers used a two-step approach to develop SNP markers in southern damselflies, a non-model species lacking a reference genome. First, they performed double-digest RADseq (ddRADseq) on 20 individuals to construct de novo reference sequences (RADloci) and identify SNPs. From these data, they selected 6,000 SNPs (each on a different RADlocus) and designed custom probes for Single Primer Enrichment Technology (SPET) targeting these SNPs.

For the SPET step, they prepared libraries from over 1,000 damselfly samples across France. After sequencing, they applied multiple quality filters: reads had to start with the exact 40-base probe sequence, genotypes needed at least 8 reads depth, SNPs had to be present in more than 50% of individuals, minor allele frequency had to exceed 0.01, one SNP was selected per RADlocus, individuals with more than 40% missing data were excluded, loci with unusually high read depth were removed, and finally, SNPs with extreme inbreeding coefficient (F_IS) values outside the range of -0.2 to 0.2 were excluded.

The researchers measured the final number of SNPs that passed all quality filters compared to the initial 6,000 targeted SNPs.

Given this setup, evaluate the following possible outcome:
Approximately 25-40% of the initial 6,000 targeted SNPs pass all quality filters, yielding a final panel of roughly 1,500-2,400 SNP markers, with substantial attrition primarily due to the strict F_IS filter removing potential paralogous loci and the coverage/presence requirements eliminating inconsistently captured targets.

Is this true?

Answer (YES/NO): YES